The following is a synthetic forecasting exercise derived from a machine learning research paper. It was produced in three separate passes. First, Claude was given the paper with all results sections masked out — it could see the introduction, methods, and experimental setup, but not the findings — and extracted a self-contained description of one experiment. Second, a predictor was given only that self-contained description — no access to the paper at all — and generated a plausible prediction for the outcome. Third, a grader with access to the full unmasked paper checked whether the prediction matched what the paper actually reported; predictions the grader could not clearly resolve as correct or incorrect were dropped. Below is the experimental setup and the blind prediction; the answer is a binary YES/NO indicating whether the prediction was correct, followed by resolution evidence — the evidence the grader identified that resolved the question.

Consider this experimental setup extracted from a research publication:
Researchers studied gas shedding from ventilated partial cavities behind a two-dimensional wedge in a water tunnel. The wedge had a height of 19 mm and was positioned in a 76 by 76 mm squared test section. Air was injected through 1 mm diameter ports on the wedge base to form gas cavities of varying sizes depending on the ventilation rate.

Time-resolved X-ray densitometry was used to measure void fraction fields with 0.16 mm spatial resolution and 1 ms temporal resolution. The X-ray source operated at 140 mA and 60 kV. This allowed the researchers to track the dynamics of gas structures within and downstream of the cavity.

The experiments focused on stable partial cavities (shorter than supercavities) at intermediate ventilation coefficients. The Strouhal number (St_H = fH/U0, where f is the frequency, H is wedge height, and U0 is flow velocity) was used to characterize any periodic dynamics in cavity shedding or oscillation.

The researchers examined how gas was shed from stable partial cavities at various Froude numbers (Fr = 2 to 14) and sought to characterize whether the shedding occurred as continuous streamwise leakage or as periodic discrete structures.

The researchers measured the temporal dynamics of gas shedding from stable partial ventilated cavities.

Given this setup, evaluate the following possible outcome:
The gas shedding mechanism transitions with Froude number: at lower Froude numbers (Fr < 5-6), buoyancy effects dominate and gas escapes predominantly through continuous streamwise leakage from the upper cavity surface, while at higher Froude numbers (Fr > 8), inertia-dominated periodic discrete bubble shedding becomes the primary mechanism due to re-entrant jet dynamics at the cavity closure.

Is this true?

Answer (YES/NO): NO